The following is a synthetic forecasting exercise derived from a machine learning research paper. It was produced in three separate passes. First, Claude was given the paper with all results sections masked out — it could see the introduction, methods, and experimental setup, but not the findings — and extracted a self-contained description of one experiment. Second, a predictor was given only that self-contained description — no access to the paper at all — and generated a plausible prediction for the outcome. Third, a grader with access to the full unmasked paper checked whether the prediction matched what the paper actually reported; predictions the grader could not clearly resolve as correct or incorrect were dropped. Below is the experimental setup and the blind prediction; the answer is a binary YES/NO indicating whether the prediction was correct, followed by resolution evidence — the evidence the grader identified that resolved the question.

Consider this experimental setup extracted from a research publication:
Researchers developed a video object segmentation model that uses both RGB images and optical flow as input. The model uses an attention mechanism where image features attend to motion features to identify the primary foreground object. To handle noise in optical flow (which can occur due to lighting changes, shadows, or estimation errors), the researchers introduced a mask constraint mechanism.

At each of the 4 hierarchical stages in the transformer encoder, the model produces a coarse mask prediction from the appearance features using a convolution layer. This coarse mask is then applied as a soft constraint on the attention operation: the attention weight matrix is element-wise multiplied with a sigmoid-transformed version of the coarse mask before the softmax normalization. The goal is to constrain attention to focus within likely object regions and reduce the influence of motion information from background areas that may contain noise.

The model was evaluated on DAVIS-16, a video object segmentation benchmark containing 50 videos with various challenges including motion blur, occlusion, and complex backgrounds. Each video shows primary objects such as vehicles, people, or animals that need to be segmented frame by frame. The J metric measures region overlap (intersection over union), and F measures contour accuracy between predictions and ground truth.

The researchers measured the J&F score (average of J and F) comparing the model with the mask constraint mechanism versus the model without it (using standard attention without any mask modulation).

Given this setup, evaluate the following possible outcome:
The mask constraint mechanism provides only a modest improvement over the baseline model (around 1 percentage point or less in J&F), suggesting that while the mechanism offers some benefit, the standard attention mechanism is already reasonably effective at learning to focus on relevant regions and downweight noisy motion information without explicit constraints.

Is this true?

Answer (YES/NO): NO